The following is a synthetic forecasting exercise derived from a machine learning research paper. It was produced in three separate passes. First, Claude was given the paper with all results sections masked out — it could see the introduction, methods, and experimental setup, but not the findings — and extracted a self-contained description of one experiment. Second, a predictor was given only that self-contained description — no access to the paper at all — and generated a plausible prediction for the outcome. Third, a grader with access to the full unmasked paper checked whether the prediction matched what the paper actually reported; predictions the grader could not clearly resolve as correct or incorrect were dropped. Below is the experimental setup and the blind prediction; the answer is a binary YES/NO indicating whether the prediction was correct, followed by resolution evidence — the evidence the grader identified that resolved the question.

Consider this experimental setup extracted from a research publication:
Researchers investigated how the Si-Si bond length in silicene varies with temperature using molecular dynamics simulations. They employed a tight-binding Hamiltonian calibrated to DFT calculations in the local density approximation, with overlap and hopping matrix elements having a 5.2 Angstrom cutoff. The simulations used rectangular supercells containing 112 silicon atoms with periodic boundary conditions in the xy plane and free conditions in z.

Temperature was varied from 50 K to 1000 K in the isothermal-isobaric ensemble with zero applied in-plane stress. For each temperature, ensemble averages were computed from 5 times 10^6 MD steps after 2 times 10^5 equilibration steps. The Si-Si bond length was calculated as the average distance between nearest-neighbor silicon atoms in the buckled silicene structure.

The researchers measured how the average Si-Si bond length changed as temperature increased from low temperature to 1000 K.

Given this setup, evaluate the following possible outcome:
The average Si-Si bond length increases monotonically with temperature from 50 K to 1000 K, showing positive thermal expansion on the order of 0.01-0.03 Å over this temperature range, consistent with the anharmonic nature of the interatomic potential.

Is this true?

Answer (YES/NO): NO